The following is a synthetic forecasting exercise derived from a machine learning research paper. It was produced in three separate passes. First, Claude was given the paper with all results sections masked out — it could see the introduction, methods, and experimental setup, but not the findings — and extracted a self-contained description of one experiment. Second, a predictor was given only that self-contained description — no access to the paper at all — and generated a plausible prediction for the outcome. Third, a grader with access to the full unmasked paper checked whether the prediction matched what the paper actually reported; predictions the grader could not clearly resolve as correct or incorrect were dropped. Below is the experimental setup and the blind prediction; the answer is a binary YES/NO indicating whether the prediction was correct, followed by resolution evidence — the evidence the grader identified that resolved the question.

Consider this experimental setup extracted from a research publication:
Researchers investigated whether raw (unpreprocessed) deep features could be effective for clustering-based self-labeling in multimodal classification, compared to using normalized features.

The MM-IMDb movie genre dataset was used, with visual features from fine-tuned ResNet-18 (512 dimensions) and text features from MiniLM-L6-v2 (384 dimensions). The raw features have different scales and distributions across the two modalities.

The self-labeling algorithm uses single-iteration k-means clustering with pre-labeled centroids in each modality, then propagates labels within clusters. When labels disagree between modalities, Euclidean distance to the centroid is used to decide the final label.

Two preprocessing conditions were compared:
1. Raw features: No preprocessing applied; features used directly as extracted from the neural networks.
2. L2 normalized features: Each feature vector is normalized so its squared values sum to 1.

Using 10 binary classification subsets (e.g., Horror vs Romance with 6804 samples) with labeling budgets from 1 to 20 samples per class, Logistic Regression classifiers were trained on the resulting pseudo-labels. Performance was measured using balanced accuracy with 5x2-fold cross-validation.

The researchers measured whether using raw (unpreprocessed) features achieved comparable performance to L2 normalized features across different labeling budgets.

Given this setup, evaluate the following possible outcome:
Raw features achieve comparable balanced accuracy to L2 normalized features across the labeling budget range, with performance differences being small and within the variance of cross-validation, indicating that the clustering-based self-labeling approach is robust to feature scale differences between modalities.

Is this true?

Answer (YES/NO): NO